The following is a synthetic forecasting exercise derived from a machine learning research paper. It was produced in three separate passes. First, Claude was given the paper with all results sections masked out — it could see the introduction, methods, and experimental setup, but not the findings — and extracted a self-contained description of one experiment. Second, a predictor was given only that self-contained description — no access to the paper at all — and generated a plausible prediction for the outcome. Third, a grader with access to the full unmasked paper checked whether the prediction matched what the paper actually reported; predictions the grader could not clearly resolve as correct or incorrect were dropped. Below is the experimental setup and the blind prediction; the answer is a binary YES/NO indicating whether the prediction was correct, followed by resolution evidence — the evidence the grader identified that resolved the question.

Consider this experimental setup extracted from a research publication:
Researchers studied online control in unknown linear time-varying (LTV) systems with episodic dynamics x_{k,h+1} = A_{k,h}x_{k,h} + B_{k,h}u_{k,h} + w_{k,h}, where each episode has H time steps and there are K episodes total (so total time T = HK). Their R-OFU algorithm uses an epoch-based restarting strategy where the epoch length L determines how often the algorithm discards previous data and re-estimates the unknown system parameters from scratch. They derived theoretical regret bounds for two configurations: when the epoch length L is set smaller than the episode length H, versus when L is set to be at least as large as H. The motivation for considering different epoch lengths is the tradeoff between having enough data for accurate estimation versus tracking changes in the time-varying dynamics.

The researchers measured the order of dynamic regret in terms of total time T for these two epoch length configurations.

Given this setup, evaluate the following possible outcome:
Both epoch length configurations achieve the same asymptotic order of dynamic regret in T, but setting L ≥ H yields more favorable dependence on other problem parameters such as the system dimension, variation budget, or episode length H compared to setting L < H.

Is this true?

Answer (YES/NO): NO